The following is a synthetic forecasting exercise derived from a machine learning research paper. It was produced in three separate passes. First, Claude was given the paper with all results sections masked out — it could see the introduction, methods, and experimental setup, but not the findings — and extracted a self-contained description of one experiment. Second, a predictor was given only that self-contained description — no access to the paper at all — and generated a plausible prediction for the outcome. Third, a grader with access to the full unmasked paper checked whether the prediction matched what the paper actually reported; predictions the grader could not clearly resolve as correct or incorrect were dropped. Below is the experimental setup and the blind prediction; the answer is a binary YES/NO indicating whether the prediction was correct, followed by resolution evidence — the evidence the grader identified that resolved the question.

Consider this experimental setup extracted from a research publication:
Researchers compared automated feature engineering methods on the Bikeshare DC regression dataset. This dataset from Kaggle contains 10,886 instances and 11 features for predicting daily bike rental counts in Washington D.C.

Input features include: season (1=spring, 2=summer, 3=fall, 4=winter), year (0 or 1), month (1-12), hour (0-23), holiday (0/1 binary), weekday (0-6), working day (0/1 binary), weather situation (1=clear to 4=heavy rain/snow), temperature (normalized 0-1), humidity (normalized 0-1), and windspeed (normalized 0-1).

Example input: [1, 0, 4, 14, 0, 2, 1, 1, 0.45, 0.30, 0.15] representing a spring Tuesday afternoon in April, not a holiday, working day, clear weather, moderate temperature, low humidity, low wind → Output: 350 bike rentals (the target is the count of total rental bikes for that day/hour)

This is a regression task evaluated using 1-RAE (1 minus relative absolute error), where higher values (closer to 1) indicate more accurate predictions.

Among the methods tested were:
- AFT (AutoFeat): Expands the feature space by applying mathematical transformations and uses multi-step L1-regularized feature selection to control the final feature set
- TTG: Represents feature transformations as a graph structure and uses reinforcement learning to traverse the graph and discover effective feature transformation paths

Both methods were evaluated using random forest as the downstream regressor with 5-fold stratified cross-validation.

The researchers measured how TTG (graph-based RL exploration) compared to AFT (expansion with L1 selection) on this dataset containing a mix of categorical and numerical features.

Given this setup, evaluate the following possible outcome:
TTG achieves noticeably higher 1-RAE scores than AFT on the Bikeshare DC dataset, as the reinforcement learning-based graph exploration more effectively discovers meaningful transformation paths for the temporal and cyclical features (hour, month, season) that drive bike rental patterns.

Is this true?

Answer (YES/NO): NO